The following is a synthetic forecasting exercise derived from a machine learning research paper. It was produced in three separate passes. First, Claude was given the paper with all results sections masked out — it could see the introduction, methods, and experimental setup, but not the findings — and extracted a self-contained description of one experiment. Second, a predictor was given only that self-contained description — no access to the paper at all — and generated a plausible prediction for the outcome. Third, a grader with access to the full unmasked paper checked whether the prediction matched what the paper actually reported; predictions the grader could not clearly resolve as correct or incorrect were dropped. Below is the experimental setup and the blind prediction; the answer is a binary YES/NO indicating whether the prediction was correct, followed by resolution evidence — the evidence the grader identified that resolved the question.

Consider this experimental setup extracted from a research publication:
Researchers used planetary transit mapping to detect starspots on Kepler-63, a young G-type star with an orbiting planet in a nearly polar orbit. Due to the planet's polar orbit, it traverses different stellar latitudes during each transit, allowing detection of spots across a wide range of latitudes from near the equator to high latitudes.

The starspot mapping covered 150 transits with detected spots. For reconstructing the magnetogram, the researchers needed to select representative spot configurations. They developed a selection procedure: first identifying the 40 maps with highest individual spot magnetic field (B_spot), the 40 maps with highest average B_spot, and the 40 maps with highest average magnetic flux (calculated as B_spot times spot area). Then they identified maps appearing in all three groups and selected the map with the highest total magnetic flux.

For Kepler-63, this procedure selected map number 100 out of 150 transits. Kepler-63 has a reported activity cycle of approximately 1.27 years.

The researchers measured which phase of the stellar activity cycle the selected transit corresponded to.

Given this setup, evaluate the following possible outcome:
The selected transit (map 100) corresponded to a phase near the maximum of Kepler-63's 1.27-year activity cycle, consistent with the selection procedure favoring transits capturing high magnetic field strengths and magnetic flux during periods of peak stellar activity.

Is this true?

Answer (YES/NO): NO